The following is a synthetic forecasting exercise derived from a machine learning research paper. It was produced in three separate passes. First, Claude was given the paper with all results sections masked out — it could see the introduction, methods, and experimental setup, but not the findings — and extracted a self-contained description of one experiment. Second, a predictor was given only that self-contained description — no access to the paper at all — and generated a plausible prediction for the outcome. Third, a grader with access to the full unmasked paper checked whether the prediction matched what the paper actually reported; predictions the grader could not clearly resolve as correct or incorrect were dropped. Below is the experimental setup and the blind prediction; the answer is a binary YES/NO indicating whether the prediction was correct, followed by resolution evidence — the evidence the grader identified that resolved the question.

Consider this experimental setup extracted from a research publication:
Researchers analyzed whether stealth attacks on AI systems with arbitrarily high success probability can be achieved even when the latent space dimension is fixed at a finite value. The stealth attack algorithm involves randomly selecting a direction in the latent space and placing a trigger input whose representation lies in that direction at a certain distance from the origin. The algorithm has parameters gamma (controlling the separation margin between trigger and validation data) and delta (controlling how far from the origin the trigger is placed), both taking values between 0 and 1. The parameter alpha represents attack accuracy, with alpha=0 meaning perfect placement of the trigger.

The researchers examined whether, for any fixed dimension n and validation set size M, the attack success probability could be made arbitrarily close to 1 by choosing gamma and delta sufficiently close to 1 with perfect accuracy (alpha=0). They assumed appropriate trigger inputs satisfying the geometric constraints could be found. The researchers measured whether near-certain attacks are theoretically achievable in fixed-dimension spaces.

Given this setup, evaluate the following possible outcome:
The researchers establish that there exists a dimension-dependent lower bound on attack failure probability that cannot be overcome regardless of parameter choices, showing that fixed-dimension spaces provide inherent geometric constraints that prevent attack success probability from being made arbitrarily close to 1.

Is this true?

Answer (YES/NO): NO